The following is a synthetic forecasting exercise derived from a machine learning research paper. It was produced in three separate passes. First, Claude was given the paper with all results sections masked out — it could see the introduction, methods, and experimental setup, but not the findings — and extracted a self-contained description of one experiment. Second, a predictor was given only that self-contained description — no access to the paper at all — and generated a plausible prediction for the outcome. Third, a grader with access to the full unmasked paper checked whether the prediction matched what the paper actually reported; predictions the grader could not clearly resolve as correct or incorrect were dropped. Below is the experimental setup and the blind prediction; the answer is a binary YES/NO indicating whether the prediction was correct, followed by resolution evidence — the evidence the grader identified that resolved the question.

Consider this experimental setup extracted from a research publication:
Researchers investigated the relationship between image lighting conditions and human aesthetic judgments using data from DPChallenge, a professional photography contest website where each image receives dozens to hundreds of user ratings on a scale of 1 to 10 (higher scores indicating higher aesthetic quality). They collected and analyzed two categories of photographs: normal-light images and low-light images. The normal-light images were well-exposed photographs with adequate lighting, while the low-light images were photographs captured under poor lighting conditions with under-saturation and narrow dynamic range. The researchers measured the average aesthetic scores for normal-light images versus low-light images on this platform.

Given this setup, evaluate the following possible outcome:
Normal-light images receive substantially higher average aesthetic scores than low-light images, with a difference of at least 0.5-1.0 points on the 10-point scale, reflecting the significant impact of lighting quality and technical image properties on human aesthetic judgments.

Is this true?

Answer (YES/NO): YES